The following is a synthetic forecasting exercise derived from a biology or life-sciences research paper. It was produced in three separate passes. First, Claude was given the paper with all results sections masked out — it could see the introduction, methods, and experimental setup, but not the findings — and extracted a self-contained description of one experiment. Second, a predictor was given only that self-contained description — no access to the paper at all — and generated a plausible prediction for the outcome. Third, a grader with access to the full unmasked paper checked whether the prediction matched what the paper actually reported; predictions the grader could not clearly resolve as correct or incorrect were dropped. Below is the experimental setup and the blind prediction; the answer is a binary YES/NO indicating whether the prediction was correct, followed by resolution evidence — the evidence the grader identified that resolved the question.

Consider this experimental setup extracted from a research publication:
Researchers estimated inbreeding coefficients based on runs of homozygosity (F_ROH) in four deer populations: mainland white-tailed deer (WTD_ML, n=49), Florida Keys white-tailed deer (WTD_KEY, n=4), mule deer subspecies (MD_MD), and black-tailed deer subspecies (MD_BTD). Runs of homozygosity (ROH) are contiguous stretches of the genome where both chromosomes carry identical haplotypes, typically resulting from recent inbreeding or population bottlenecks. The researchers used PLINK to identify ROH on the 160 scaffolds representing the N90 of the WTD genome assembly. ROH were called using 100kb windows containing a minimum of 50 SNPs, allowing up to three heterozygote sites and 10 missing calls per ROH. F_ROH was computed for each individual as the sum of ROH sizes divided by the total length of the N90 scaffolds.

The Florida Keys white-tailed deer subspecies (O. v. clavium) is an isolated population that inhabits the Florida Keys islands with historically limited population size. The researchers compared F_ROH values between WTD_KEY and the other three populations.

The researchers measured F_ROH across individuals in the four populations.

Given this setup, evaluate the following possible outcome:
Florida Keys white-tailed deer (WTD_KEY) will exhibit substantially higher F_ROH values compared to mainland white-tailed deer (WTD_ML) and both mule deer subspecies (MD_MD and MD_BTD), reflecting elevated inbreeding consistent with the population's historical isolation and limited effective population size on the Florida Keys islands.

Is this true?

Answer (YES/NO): YES